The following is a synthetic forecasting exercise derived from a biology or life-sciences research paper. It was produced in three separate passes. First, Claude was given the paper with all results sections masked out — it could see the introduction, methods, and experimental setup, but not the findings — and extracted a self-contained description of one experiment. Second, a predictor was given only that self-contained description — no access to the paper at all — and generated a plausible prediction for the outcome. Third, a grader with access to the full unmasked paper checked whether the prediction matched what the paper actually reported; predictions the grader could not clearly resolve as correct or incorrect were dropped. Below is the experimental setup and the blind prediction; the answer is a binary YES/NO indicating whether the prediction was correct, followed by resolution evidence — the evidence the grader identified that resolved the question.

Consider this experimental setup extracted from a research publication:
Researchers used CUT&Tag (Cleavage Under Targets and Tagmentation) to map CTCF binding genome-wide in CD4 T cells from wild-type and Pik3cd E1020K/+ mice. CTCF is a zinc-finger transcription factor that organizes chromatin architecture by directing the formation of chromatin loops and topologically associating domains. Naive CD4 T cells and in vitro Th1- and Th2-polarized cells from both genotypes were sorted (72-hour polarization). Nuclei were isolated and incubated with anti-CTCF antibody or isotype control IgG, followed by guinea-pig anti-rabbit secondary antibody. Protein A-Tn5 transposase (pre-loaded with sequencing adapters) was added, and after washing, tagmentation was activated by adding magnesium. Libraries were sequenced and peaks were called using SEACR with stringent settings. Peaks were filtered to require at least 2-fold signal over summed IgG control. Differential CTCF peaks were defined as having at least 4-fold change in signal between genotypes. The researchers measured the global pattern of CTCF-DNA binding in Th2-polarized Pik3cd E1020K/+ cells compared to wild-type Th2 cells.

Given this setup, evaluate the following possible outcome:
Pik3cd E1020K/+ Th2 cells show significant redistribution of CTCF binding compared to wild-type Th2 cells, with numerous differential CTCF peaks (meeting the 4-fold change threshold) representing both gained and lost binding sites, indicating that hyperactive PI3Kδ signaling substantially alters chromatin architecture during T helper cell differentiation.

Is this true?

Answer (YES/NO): YES